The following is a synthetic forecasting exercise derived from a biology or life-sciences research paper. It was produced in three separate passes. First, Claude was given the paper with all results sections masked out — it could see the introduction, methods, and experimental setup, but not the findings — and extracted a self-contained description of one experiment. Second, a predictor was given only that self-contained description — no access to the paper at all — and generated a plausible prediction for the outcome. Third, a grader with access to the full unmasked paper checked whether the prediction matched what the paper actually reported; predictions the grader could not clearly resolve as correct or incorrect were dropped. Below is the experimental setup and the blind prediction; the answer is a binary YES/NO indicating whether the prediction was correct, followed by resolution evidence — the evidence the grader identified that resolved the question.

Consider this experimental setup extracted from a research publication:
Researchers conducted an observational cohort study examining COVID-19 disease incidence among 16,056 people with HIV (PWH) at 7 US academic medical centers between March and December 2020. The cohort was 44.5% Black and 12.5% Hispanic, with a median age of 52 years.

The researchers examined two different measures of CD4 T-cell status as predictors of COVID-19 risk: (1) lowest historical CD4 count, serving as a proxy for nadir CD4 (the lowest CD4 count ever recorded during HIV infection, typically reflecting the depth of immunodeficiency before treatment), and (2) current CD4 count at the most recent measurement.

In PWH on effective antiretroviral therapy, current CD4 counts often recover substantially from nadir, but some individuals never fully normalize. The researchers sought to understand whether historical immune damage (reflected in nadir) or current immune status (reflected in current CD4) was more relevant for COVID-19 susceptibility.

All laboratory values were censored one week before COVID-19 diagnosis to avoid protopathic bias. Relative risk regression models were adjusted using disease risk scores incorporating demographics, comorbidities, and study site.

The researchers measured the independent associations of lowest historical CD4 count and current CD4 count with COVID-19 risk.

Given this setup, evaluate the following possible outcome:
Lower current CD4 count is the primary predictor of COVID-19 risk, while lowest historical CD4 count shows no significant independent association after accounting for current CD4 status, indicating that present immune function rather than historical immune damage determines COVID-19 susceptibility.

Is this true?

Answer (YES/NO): NO